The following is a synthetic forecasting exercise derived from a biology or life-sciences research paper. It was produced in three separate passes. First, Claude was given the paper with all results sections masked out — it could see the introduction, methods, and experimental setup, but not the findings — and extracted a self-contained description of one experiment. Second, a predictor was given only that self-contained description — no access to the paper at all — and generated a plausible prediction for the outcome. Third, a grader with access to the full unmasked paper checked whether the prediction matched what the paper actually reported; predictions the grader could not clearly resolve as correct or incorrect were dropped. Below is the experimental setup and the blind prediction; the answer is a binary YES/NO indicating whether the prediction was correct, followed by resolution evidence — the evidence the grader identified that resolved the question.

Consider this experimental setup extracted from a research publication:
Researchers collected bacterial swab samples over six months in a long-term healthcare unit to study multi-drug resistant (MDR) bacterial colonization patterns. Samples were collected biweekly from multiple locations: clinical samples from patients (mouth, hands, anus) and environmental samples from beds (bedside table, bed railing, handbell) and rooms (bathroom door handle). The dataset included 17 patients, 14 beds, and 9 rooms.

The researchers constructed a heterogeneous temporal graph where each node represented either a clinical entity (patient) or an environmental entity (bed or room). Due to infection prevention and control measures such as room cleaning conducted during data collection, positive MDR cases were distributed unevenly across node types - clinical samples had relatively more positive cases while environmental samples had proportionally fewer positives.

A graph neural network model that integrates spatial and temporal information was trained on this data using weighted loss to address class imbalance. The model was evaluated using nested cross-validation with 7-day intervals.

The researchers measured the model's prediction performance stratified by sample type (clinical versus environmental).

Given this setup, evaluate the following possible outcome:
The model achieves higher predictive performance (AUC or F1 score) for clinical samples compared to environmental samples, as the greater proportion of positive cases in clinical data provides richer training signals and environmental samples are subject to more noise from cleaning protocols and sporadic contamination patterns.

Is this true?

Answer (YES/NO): YES